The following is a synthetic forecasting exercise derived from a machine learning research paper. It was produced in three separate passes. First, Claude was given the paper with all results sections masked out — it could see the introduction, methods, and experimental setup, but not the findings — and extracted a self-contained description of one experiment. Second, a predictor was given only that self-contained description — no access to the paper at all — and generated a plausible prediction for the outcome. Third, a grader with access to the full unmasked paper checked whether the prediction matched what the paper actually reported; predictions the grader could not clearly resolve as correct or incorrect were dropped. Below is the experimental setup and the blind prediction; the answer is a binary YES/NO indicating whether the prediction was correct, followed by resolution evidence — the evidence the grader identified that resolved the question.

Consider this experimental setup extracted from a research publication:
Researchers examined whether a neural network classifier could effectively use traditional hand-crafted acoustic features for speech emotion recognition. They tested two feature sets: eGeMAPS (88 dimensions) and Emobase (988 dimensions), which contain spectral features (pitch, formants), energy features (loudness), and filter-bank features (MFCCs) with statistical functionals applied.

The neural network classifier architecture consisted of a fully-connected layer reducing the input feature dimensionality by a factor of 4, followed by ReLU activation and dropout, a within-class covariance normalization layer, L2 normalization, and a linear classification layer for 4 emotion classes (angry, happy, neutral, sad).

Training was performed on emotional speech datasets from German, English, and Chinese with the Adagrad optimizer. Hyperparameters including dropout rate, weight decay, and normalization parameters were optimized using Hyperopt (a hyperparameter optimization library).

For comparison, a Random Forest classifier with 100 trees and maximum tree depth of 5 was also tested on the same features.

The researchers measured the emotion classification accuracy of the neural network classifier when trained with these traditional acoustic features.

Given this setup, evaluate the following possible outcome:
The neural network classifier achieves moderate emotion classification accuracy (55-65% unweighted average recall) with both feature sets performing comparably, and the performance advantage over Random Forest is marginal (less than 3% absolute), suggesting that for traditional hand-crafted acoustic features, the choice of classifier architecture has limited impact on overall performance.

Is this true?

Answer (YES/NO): NO